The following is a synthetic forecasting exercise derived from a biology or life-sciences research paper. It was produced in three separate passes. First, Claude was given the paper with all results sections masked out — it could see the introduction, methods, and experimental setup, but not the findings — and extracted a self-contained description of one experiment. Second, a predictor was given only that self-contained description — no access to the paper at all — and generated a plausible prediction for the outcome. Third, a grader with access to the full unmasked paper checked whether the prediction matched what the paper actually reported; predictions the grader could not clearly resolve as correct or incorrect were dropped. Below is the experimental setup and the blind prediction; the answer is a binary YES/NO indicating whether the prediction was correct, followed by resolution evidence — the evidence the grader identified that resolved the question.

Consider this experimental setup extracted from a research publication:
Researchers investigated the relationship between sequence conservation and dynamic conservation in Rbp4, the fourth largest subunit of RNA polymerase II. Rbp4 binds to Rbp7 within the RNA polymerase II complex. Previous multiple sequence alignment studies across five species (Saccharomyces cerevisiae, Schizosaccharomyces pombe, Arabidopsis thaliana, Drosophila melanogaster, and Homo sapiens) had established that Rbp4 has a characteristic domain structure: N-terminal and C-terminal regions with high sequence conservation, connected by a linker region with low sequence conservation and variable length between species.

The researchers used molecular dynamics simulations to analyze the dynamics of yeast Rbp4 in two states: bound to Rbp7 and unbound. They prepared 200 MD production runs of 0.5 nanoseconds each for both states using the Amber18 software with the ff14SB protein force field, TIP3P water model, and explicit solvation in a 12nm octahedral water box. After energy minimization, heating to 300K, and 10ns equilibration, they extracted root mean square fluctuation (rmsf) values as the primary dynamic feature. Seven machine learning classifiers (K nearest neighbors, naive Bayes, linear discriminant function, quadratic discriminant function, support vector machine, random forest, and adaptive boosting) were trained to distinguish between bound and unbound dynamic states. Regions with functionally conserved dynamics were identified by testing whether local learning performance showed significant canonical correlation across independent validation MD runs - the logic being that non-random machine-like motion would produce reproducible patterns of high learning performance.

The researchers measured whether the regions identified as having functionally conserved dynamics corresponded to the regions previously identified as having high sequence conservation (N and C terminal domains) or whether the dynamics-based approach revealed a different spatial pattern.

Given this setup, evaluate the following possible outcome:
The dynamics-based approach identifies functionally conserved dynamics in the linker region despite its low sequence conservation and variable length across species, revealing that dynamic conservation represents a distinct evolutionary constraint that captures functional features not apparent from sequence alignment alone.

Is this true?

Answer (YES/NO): NO